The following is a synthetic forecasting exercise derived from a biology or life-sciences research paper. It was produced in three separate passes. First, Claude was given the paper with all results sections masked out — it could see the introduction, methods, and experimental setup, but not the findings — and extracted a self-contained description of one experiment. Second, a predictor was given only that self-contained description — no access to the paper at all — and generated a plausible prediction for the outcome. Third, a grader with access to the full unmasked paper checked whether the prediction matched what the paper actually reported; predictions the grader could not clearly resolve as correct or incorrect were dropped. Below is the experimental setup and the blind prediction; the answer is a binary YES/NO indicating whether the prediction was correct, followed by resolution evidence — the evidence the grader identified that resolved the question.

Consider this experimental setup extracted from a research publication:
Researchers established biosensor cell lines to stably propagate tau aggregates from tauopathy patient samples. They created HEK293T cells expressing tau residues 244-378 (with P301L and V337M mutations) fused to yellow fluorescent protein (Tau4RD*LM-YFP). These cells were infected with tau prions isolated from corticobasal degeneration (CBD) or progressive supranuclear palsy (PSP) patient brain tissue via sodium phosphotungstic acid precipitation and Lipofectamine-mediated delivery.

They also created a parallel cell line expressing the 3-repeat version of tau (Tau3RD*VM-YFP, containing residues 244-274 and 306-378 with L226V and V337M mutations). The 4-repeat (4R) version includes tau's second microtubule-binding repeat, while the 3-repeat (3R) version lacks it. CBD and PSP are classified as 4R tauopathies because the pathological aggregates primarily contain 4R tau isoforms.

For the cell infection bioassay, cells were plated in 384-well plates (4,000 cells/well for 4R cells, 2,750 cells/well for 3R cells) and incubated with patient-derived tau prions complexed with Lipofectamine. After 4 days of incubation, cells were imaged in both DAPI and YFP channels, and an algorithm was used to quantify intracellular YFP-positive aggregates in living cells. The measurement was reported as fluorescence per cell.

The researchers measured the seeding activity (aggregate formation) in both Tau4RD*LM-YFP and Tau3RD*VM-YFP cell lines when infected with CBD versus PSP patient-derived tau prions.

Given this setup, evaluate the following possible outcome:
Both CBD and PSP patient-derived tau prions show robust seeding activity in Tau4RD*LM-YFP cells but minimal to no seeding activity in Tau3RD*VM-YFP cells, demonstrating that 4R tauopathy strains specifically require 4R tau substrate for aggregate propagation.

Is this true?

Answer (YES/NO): YES